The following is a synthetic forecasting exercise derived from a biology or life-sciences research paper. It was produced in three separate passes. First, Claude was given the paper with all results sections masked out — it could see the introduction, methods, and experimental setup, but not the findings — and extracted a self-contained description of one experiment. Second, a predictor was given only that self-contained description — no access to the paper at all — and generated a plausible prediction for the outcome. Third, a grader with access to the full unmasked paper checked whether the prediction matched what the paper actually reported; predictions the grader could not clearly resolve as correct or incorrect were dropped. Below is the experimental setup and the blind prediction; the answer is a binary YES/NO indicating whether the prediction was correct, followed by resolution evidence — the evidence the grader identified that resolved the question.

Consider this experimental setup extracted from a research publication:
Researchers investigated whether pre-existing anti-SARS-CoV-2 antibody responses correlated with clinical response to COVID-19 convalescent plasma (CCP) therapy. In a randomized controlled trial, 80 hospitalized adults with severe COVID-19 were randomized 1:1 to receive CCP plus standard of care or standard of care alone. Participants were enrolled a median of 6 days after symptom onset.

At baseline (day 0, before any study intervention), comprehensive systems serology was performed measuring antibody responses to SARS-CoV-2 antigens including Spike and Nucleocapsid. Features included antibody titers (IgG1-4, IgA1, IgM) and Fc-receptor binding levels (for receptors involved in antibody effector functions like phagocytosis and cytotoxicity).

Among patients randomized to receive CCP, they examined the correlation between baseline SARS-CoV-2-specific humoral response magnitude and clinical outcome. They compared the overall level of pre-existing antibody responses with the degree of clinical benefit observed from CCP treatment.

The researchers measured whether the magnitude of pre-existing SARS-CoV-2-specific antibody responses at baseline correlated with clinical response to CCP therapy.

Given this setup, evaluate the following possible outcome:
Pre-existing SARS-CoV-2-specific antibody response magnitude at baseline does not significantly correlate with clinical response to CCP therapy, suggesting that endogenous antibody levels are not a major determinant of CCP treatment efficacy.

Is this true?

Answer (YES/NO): NO